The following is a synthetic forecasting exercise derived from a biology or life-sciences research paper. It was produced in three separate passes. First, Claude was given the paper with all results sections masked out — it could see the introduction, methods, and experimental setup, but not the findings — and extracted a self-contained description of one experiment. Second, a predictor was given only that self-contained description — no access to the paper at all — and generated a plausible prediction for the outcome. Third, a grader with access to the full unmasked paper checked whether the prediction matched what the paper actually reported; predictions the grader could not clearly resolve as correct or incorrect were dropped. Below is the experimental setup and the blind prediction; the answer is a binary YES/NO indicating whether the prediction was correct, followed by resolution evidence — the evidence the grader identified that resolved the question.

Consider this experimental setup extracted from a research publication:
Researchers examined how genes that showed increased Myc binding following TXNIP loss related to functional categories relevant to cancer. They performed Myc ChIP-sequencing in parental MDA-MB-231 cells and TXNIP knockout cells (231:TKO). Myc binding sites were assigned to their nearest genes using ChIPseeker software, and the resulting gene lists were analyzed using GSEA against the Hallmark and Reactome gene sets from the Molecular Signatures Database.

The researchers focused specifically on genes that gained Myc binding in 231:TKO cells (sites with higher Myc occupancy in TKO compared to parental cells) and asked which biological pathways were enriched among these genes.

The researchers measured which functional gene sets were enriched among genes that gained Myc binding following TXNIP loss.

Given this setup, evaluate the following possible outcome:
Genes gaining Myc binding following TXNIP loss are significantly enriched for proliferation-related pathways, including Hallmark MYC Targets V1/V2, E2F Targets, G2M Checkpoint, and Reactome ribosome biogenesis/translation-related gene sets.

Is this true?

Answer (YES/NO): NO